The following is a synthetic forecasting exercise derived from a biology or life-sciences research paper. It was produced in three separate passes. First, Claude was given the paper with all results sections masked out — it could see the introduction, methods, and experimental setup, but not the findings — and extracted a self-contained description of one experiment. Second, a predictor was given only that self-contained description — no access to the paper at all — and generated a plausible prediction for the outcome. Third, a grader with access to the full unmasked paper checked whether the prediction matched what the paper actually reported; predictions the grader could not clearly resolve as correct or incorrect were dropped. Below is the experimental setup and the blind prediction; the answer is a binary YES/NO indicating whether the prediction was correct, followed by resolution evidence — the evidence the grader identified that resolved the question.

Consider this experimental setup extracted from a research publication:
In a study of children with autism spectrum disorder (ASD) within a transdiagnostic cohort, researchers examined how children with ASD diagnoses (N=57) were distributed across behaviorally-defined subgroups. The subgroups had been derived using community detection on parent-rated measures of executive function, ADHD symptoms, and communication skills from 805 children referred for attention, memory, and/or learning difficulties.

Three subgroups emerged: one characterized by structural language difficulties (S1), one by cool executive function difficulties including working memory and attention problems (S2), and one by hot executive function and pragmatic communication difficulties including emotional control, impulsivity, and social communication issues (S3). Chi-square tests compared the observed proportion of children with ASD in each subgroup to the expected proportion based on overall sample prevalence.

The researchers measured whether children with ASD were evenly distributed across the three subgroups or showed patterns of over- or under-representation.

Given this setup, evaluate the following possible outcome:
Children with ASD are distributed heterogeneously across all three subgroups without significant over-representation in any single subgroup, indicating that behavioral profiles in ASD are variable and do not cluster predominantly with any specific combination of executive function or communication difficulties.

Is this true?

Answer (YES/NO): NO